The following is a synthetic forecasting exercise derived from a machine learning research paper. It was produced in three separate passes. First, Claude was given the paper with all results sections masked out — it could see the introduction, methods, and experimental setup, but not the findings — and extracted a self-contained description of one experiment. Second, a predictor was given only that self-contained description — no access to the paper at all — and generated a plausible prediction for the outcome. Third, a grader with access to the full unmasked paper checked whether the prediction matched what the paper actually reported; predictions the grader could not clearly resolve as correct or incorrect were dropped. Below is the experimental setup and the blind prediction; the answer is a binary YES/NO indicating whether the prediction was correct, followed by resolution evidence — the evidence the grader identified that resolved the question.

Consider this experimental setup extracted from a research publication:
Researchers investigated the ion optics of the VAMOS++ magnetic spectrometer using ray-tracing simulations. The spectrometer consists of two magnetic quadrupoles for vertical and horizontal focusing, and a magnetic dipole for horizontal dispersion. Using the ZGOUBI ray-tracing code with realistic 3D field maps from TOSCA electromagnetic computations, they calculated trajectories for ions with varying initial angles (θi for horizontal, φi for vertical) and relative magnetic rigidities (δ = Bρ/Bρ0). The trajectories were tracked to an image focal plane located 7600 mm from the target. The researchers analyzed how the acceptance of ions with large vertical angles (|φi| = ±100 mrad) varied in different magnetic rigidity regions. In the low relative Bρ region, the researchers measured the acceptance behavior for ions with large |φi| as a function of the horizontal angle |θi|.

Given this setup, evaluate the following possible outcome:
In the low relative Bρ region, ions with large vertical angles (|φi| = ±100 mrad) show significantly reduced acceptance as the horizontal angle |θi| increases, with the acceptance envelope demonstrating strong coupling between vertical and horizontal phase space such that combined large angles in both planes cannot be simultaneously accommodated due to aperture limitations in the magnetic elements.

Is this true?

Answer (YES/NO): YES